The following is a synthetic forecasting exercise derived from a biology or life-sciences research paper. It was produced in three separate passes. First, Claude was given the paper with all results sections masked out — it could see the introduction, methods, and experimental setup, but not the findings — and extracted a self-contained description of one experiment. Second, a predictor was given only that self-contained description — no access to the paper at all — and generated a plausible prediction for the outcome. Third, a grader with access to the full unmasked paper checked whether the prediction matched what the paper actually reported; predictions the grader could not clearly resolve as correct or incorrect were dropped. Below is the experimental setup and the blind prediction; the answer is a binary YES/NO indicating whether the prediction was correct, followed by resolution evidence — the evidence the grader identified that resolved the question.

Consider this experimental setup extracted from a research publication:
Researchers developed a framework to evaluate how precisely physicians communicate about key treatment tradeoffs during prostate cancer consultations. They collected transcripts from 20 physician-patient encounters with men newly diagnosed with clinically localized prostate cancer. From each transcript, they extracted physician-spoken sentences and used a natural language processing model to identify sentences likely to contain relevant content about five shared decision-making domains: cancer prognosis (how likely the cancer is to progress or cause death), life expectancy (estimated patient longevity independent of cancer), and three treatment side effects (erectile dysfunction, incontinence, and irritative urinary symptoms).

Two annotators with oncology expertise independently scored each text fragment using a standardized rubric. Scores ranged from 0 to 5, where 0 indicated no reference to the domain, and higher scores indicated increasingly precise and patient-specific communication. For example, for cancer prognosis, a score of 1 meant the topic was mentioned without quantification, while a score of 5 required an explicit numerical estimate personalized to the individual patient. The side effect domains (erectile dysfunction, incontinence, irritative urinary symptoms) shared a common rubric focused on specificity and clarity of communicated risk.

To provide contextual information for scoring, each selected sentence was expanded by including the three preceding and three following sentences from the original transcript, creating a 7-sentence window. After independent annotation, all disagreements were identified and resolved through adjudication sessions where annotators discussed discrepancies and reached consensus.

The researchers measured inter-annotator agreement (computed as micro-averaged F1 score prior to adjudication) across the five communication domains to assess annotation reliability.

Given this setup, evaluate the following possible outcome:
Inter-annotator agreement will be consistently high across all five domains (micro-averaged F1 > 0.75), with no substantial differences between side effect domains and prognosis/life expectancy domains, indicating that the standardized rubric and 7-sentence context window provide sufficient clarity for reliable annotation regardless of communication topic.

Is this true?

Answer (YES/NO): YES